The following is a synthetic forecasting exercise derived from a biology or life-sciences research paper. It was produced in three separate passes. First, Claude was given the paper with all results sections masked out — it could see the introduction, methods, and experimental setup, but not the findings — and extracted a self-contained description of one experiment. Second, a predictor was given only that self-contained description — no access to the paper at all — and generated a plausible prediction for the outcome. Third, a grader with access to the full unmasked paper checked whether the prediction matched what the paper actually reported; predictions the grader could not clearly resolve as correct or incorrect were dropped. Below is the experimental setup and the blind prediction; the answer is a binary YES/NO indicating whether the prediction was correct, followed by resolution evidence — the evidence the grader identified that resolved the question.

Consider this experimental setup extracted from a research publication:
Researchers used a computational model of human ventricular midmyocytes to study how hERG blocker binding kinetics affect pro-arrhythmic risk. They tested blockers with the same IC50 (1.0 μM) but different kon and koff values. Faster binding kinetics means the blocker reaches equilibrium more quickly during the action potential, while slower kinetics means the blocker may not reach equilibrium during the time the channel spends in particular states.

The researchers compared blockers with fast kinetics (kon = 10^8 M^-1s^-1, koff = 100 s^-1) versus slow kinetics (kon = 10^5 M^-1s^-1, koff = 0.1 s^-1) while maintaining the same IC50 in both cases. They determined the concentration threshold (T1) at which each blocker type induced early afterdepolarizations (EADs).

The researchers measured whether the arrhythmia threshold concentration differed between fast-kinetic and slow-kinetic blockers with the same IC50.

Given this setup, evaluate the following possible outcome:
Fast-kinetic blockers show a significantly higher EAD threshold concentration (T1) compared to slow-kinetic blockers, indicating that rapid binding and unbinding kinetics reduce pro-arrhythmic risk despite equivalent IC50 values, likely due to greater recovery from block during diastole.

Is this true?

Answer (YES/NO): NO